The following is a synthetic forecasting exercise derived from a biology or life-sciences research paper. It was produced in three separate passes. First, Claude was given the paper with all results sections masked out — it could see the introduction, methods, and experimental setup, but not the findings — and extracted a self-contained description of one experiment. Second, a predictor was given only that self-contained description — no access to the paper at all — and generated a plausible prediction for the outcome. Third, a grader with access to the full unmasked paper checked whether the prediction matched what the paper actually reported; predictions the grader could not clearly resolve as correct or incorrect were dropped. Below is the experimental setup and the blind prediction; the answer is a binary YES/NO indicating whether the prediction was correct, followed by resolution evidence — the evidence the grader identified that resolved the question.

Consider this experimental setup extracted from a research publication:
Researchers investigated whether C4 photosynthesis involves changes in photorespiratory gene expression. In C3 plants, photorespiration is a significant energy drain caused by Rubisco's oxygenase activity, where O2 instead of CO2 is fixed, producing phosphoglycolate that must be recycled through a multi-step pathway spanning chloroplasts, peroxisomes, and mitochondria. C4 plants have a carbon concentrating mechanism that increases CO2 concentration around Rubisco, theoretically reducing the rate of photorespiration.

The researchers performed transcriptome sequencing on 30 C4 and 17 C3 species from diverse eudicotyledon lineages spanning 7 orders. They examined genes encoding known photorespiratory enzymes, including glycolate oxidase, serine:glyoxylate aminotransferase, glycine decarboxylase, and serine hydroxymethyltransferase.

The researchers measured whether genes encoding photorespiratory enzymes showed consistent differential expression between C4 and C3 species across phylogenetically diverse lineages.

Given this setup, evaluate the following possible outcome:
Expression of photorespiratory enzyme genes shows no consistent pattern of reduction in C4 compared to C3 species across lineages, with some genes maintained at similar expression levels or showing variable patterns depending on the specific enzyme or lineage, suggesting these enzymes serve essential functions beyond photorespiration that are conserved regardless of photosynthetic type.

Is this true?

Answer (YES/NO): NO